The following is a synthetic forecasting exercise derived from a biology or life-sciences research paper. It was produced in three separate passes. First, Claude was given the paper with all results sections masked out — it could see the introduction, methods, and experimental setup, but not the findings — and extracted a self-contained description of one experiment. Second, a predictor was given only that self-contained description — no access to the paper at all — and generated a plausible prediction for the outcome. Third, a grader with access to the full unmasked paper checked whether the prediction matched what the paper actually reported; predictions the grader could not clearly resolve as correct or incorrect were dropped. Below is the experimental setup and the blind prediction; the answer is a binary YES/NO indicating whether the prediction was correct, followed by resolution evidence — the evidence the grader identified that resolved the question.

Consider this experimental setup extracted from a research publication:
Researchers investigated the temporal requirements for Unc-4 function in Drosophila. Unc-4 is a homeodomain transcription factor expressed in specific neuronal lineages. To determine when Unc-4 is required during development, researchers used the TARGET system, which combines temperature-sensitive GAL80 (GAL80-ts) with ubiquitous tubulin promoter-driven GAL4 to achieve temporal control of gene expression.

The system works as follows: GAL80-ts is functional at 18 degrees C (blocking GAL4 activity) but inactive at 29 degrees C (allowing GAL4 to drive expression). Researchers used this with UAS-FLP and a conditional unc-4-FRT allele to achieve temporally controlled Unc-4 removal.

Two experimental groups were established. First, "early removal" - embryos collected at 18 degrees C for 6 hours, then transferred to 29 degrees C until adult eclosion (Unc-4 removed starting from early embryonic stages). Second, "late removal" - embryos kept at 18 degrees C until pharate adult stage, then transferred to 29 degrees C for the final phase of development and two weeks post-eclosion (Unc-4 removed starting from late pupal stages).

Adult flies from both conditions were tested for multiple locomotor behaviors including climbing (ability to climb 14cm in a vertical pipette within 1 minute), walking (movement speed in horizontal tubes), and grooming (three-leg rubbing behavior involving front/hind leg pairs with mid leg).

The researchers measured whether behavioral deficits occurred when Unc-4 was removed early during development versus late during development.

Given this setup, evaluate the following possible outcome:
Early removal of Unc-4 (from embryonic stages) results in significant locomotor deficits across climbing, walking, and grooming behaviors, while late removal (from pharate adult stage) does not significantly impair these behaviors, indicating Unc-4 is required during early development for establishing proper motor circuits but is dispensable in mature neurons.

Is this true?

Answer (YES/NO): YES